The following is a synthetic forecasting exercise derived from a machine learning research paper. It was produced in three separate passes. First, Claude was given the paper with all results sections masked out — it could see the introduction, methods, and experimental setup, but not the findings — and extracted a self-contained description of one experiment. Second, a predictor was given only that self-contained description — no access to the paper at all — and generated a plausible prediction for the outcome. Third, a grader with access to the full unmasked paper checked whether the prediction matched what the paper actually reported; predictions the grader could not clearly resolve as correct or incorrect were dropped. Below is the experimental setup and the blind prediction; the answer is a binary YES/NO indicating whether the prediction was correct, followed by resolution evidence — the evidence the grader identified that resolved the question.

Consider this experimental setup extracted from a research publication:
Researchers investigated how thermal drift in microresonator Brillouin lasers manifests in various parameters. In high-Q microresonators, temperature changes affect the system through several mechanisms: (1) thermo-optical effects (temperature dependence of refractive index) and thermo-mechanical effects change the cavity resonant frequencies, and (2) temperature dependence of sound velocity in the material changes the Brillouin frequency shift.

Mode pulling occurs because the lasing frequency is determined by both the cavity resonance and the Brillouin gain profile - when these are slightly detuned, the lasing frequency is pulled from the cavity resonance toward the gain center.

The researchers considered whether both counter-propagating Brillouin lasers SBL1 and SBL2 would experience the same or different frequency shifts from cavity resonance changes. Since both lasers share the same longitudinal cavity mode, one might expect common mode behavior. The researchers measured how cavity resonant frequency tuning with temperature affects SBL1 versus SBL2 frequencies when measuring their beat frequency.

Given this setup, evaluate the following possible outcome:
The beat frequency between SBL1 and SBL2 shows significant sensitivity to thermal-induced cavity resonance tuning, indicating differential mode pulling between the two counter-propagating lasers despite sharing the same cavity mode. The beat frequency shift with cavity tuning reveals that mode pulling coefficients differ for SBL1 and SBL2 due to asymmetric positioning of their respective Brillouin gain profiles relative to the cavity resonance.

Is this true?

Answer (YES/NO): NO